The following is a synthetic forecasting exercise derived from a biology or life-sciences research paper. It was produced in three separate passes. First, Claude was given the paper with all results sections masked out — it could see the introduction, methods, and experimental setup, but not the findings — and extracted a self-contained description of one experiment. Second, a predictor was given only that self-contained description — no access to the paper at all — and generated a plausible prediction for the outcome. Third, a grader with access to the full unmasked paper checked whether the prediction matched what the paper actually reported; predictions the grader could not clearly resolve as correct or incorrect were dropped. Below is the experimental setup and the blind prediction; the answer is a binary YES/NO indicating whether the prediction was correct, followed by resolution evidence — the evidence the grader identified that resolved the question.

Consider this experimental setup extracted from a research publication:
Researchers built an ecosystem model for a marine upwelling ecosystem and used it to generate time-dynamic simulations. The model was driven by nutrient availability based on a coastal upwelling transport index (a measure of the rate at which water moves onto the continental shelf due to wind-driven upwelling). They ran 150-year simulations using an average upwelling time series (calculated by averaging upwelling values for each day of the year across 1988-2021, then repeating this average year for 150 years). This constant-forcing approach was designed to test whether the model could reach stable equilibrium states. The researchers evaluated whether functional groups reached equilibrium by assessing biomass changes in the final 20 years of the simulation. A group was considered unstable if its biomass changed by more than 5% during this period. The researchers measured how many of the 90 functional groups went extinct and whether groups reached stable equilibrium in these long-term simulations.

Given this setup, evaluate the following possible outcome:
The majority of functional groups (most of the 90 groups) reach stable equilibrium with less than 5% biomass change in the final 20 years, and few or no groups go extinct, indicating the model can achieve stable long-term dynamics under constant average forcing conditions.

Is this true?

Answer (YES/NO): YES